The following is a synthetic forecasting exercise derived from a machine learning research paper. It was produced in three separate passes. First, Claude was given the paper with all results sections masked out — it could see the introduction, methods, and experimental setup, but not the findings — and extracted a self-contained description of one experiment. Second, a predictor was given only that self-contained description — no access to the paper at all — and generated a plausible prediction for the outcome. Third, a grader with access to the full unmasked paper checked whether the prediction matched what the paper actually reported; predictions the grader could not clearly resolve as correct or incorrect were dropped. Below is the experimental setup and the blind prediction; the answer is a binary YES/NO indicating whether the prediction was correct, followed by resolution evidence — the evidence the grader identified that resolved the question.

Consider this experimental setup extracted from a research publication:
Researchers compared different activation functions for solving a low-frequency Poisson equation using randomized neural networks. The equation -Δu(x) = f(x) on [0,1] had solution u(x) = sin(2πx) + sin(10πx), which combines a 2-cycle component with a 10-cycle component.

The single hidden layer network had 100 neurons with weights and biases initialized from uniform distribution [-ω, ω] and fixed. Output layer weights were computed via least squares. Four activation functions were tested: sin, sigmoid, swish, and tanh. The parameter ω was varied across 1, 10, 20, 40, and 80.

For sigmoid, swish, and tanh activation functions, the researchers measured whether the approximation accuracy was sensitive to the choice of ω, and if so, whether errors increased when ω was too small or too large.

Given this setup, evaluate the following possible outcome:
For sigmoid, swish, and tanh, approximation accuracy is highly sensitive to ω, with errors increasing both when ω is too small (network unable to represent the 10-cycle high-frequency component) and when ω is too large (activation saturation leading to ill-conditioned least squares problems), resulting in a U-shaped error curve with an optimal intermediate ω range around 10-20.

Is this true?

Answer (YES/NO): YES